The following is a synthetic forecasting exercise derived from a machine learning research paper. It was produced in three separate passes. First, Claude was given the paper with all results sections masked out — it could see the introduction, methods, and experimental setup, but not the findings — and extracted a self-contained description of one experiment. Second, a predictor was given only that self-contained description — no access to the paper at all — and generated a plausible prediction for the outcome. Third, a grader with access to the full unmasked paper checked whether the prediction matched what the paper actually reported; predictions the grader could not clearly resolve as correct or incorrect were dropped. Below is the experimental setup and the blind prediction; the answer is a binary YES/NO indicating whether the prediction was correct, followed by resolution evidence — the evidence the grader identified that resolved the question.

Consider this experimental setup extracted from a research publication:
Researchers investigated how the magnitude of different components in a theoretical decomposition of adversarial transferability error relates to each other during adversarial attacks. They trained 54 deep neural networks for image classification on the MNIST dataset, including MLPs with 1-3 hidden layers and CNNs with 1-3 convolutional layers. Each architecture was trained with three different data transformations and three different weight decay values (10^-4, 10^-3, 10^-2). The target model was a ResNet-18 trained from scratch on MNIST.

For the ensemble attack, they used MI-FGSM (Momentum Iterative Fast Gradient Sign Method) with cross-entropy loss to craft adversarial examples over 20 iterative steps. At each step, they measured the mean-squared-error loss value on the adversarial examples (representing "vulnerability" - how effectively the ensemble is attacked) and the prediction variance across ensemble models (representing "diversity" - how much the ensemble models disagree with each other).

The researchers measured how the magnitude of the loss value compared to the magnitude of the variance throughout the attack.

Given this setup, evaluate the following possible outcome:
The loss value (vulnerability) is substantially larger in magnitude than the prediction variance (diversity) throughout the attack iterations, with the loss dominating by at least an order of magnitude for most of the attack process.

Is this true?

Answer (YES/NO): YES